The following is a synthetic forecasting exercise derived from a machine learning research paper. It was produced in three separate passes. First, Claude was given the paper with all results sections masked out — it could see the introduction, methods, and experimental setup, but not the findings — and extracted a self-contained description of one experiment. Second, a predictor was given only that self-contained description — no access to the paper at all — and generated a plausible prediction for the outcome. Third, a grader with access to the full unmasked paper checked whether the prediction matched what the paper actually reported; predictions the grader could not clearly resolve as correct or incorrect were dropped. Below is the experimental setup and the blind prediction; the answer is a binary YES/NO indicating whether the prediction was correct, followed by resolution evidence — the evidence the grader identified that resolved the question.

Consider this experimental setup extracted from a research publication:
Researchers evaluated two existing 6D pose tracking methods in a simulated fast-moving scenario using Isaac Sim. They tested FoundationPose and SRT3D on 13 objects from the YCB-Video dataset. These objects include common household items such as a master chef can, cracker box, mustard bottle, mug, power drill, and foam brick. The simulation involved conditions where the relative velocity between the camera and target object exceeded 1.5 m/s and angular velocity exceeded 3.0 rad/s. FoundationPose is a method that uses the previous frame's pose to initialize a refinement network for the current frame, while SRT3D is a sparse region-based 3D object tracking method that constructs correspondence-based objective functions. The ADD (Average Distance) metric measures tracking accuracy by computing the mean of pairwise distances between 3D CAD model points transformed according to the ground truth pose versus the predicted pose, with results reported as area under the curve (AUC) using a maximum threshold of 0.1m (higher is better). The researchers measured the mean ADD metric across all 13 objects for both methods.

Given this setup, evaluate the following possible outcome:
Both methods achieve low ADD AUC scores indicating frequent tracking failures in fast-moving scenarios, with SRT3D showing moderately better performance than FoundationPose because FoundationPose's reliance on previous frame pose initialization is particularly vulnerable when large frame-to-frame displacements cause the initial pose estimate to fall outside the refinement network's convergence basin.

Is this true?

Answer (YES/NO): NO